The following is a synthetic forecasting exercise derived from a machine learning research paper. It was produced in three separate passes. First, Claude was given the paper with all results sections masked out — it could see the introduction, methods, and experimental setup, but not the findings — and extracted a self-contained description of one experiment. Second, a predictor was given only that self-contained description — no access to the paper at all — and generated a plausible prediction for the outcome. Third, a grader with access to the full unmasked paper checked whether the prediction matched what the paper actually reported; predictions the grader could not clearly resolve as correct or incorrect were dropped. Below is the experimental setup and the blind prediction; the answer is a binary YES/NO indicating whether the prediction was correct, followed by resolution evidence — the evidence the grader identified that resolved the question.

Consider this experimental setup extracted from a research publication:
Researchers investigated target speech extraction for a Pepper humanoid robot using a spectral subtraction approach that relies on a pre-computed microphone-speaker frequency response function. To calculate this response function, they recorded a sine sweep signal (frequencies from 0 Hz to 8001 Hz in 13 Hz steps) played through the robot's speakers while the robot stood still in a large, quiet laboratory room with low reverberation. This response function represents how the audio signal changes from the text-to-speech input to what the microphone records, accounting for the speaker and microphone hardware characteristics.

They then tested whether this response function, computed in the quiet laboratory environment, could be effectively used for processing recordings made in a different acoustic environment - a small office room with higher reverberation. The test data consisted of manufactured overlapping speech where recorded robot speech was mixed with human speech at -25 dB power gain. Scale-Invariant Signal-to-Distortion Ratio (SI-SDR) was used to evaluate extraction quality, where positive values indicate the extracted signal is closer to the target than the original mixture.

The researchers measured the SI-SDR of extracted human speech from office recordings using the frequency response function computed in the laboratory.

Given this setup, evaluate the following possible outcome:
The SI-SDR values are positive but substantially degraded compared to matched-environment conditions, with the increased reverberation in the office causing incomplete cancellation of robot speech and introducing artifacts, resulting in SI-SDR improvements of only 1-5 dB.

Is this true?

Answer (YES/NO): NO